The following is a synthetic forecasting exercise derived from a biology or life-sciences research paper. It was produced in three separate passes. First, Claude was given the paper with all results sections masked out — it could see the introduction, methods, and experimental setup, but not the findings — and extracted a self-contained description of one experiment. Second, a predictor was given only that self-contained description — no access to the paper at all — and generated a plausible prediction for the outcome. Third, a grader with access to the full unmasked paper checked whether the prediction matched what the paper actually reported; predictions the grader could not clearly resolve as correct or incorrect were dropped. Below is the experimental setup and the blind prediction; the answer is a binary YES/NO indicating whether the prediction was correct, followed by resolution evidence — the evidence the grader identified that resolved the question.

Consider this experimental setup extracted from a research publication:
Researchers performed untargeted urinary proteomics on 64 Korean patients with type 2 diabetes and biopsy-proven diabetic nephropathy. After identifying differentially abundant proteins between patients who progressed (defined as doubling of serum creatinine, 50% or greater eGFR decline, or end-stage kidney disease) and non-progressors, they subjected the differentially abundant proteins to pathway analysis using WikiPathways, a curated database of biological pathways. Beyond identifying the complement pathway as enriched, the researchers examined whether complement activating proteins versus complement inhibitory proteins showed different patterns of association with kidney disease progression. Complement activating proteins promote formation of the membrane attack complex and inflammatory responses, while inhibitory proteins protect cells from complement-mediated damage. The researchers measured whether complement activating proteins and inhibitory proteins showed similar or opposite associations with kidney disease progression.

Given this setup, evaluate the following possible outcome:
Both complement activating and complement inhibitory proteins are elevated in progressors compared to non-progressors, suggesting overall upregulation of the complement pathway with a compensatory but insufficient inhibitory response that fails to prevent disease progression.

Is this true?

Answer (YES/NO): NO